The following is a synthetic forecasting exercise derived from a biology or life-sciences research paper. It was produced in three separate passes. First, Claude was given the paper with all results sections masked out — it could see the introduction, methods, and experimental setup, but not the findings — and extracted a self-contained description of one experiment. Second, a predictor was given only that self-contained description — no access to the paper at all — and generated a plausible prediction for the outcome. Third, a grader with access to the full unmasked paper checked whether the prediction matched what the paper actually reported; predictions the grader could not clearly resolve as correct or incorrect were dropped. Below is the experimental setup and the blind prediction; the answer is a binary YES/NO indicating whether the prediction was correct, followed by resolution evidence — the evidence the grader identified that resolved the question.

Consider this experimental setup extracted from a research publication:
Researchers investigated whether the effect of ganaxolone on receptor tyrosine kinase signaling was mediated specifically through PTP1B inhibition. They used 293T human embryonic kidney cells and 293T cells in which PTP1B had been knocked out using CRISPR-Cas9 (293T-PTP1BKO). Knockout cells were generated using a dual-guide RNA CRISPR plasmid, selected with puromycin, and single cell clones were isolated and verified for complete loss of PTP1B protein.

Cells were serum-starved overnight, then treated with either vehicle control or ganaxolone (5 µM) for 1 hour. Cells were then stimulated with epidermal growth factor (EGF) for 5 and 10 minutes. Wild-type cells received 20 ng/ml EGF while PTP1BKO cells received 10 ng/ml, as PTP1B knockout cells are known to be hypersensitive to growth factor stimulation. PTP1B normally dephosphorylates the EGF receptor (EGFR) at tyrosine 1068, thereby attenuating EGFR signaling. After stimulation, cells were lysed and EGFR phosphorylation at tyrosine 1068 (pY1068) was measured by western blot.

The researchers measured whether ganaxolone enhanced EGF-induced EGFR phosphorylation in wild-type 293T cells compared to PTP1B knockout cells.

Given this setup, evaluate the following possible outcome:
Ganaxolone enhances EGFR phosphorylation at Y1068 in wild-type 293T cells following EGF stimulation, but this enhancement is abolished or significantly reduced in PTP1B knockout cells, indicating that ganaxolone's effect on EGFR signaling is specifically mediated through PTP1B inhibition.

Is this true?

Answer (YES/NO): YES